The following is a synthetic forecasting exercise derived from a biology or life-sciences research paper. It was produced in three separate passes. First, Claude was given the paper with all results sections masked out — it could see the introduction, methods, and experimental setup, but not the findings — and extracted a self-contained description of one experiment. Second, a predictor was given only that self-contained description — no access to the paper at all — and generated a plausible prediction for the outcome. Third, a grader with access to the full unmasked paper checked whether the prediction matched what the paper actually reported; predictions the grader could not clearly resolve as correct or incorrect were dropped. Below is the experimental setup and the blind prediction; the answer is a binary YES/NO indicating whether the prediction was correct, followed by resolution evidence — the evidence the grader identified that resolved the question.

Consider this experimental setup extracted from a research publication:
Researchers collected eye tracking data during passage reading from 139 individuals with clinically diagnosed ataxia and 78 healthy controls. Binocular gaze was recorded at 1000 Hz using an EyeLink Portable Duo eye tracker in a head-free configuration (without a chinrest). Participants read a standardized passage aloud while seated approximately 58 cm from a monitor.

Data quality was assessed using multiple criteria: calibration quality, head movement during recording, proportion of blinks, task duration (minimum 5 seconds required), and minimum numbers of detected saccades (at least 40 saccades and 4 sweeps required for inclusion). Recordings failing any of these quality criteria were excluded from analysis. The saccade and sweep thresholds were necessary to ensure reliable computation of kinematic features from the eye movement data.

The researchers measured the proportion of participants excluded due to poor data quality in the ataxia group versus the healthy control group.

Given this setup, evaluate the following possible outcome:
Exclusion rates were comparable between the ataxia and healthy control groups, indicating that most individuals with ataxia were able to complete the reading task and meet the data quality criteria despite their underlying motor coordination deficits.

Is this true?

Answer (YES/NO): NO